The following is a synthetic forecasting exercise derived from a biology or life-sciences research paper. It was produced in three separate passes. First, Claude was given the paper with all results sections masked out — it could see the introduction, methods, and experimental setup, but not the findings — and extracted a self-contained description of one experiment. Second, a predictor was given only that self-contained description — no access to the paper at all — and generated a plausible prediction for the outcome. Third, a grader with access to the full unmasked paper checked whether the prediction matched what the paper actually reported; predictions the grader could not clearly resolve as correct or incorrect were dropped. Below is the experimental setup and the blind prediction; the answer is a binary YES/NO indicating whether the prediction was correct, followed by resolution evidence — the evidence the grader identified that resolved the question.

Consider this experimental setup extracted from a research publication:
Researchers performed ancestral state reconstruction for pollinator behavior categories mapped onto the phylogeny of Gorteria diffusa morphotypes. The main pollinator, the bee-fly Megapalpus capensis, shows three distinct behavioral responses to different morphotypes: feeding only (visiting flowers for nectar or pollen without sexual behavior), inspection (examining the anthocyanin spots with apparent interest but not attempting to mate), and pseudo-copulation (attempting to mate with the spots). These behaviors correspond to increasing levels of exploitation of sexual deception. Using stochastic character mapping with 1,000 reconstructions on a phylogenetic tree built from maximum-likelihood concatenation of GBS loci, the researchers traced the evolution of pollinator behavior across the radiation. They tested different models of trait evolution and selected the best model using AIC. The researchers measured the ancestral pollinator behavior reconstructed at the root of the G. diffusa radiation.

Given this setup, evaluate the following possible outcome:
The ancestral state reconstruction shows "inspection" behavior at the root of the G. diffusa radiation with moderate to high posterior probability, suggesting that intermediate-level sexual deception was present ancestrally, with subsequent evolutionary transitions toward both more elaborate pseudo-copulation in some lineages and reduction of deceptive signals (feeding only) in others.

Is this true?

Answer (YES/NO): NO